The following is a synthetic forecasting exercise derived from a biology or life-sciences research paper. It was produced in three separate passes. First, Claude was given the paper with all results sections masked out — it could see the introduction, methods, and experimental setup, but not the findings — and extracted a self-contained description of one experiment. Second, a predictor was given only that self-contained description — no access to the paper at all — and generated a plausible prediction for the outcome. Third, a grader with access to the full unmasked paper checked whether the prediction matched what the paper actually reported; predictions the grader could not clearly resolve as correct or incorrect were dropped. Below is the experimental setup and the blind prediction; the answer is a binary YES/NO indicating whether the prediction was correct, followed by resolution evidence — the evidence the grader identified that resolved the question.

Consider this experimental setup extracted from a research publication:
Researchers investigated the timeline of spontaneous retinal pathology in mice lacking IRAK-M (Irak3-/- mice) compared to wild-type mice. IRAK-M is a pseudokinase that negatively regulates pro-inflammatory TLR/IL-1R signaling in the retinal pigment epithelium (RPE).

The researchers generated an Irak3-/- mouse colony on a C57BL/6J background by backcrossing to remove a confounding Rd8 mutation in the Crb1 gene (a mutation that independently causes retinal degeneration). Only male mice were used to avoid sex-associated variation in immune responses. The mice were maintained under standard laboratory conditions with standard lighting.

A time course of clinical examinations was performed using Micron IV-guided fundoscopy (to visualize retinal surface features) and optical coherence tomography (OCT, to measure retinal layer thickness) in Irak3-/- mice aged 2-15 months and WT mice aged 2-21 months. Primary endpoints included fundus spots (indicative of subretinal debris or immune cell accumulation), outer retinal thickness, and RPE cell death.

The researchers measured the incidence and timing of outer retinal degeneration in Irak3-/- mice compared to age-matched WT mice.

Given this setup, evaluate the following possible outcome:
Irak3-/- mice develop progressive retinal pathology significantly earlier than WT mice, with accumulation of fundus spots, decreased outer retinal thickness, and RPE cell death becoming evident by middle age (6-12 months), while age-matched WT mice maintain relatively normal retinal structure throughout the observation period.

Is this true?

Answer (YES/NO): YES